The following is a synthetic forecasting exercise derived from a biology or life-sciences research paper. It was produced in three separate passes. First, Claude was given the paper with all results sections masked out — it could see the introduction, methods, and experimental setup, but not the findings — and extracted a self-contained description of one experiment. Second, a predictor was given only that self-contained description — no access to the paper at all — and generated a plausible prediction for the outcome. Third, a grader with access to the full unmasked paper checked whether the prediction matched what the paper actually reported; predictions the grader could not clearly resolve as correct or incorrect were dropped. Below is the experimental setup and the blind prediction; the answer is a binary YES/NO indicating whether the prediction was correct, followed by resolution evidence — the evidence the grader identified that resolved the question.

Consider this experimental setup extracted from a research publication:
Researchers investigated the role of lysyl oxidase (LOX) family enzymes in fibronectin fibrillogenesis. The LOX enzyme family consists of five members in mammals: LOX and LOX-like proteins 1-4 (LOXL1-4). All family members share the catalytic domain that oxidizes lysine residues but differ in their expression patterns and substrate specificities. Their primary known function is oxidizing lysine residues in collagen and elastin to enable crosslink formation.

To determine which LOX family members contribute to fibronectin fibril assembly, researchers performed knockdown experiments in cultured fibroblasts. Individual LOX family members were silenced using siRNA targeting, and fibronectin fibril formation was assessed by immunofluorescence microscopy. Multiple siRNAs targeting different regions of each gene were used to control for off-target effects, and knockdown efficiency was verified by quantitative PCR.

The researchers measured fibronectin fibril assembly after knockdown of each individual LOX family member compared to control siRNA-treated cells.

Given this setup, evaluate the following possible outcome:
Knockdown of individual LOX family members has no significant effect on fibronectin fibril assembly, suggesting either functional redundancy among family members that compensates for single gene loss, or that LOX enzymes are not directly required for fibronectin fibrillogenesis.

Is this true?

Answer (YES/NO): NO